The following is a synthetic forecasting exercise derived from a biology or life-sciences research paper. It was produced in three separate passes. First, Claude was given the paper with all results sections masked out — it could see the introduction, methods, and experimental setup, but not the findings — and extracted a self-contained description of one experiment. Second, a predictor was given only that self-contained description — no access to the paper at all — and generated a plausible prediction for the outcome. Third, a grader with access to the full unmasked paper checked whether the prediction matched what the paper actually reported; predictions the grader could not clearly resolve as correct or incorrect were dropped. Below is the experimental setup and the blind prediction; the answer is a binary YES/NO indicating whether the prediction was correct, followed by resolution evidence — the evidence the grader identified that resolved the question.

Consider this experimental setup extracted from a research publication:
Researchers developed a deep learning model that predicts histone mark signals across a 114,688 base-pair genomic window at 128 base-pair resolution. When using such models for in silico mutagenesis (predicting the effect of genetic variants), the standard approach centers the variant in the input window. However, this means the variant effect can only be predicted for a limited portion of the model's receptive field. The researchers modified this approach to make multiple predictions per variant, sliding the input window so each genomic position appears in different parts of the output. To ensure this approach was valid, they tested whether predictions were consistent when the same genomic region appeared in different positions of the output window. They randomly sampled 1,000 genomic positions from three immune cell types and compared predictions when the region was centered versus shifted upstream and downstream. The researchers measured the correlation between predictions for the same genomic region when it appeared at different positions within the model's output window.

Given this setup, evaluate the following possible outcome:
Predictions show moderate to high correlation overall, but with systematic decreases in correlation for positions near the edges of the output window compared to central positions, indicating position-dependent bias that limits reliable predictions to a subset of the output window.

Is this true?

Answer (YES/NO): NO